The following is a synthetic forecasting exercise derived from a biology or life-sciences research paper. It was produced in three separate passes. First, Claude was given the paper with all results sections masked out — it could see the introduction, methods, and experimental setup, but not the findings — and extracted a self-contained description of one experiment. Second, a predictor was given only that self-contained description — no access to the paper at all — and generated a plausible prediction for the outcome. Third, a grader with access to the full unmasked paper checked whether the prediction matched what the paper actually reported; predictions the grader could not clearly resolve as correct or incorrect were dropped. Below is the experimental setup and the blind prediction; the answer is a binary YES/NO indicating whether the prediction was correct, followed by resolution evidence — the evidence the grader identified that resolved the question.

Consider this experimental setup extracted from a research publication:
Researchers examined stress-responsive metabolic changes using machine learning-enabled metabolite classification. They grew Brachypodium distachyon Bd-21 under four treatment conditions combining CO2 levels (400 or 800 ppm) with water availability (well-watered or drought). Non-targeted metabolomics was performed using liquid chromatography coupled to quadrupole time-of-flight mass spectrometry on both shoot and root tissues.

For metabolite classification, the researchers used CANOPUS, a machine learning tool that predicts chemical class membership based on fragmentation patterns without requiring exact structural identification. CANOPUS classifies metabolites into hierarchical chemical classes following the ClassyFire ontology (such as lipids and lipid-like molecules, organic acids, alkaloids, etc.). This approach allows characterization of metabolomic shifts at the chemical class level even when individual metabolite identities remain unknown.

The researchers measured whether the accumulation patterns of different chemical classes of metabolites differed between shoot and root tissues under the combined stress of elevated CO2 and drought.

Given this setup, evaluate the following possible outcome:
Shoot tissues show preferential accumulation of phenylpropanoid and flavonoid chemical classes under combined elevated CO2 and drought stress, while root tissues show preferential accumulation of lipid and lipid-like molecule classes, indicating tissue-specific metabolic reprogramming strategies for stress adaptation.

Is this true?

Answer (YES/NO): NO